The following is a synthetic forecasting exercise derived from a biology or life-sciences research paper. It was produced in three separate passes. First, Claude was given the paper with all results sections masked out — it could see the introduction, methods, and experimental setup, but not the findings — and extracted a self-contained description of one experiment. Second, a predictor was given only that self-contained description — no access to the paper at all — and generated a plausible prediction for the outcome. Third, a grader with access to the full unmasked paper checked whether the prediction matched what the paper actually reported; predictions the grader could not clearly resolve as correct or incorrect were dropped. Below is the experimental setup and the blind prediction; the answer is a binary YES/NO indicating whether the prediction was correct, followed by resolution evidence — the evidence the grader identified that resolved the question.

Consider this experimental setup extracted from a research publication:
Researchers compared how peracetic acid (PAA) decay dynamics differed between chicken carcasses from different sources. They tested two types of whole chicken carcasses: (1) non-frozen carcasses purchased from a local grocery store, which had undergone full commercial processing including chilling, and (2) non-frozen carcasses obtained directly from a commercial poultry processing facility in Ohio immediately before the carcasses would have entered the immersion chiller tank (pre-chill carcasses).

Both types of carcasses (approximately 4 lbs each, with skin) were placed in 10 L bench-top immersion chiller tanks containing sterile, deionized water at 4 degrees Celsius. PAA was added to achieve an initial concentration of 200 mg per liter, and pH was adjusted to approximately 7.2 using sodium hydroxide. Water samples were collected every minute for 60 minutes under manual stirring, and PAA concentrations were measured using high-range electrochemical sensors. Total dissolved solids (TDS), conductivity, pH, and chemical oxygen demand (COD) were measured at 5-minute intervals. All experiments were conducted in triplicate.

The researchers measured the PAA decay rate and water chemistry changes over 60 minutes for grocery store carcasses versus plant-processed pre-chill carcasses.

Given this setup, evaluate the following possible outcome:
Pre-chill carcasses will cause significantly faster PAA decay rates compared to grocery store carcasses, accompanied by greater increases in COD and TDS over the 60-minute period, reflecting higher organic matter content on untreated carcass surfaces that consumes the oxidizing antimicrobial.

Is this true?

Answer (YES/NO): NO